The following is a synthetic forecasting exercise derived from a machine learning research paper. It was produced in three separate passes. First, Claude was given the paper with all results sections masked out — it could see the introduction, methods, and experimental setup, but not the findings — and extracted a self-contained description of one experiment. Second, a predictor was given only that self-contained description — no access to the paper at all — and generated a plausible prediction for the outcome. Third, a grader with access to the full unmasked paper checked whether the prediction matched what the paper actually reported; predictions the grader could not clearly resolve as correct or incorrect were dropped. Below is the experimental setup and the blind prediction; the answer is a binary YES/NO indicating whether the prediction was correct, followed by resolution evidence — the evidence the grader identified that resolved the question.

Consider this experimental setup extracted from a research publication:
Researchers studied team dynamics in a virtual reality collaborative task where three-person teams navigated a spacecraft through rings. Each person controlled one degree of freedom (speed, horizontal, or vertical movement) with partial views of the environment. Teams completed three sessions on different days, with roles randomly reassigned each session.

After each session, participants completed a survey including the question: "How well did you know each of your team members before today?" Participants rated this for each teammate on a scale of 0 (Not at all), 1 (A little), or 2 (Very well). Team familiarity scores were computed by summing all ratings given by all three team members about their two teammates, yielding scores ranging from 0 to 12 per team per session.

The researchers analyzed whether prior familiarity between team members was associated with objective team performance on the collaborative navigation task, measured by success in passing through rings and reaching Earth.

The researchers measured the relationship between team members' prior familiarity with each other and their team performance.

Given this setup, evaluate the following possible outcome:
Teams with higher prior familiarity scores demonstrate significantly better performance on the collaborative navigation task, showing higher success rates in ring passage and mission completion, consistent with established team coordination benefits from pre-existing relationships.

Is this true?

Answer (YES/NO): NO